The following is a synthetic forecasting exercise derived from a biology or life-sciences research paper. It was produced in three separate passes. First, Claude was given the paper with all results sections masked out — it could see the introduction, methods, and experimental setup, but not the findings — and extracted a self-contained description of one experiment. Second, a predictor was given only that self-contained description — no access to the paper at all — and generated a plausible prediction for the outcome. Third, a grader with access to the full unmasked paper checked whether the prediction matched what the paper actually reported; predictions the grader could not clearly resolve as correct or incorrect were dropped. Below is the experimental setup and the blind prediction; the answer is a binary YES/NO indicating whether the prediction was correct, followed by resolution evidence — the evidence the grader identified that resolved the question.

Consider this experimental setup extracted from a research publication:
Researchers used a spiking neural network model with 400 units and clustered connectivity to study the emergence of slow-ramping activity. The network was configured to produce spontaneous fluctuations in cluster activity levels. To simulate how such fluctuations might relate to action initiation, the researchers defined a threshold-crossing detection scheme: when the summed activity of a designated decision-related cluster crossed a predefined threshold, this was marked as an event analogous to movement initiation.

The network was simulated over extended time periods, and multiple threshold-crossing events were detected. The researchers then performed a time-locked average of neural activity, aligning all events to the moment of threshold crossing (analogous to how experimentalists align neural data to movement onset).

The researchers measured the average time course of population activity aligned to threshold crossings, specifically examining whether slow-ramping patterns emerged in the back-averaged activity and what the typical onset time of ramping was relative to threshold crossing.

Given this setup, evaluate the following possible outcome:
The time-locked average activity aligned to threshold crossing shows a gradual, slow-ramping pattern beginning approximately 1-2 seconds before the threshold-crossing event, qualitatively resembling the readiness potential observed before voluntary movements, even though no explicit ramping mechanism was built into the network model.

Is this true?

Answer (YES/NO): YES